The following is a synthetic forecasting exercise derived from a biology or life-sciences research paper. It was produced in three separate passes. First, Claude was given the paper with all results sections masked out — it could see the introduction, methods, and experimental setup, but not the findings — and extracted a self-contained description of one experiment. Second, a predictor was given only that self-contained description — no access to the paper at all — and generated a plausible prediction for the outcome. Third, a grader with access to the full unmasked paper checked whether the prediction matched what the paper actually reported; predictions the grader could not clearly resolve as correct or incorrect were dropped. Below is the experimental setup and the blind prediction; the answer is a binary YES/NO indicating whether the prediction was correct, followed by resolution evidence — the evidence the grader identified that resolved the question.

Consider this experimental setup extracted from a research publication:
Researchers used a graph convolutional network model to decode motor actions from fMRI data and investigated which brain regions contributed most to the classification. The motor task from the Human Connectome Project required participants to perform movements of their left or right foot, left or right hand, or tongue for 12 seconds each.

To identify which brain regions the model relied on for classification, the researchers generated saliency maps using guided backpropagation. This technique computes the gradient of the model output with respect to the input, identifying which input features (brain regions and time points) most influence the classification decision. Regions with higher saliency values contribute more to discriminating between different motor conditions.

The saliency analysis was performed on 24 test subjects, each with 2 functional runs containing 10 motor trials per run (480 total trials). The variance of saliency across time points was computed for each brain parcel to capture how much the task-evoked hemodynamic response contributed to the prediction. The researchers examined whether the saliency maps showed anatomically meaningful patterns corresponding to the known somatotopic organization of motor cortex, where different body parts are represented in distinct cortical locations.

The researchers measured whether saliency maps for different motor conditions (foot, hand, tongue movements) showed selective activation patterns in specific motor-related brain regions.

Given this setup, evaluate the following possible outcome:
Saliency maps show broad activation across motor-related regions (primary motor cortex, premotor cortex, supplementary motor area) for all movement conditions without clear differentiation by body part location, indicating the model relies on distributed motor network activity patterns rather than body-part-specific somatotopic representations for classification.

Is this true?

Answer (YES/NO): NO